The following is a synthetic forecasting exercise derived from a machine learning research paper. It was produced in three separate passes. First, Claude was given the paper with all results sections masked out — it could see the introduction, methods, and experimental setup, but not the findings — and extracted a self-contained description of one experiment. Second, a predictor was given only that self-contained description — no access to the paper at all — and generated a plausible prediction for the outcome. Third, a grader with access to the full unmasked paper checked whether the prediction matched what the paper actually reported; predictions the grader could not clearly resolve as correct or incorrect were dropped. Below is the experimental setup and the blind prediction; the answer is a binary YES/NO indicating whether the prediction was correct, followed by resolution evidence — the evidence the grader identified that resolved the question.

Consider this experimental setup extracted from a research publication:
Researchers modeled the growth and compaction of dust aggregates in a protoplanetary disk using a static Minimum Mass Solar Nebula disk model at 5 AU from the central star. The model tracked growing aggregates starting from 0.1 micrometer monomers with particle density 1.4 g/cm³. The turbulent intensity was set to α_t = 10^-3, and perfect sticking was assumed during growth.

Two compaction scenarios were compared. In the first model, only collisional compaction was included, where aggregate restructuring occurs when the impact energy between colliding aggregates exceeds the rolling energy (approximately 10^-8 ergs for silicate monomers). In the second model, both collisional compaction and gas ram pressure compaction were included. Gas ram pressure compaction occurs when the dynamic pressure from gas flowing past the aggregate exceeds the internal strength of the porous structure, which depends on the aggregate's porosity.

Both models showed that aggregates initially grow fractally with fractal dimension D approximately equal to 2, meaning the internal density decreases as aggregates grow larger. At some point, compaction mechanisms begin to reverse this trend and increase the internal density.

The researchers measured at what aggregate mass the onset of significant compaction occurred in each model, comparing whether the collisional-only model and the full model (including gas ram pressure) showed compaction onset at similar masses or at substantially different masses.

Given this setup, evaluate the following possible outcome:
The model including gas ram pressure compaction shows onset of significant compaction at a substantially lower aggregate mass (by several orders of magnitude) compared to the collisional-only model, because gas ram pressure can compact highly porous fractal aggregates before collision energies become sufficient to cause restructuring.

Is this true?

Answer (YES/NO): NO